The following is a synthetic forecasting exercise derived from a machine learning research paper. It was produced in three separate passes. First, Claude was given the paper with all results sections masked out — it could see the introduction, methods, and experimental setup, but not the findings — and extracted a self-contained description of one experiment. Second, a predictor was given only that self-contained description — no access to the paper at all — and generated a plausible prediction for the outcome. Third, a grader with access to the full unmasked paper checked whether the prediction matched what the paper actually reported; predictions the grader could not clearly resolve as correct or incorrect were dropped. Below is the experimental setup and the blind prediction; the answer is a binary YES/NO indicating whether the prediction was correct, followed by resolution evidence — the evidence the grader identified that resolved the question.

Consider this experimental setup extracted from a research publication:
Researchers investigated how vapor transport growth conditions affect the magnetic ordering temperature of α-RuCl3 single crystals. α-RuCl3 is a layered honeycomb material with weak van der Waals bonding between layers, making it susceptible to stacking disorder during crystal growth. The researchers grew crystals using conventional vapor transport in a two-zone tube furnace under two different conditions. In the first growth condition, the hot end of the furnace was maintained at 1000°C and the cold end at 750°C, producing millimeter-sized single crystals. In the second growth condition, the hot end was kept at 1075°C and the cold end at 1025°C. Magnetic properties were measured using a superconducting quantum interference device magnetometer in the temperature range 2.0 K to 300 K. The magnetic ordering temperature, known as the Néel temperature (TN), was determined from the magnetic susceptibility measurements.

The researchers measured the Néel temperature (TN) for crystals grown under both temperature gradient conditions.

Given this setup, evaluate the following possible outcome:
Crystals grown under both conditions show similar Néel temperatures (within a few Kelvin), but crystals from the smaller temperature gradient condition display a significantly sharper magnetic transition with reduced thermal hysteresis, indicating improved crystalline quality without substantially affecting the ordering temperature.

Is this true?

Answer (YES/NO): NO